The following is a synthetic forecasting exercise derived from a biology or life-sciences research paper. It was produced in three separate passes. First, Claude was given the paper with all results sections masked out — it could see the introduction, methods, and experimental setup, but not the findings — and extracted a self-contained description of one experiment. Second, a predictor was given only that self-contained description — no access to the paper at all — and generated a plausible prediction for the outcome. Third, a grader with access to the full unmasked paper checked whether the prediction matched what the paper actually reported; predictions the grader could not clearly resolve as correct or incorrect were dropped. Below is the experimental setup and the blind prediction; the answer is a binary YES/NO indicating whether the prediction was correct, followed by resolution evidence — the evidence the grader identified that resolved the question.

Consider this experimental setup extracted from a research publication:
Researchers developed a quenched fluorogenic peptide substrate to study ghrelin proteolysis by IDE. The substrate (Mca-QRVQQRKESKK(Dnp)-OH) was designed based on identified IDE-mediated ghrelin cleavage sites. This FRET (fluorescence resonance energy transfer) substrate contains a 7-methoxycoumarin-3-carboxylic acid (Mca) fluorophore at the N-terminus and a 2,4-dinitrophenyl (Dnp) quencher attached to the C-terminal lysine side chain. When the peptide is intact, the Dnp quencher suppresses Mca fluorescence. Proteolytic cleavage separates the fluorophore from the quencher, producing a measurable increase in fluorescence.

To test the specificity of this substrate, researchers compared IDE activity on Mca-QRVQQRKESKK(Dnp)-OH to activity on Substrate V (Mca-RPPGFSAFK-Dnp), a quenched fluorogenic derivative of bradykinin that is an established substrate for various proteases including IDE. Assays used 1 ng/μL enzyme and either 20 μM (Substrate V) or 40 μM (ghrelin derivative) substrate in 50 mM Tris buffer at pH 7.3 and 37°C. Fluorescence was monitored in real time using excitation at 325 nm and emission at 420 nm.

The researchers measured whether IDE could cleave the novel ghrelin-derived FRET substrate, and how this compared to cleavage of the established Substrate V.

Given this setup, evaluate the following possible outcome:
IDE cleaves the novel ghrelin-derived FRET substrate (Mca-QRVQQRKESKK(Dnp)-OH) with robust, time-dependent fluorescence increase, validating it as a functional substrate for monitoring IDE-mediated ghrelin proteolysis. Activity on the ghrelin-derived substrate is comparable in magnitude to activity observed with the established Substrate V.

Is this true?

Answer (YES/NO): NO